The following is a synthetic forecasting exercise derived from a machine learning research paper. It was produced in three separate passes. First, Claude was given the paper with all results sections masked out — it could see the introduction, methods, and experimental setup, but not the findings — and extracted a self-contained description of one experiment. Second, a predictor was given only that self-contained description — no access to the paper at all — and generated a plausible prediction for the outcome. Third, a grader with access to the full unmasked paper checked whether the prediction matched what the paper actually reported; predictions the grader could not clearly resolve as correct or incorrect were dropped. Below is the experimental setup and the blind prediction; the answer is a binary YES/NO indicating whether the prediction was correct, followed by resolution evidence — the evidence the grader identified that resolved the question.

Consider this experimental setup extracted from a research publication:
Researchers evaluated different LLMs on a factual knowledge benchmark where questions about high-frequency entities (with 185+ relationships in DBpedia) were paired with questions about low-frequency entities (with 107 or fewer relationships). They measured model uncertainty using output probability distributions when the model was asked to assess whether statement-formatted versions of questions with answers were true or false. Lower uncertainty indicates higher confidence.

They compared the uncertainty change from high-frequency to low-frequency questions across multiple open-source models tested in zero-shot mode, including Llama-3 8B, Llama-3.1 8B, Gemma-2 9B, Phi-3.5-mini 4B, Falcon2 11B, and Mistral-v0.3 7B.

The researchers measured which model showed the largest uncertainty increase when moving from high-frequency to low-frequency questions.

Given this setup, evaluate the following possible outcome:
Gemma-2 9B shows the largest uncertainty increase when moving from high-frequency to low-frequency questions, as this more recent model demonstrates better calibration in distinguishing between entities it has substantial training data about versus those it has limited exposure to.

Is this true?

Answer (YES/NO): YES